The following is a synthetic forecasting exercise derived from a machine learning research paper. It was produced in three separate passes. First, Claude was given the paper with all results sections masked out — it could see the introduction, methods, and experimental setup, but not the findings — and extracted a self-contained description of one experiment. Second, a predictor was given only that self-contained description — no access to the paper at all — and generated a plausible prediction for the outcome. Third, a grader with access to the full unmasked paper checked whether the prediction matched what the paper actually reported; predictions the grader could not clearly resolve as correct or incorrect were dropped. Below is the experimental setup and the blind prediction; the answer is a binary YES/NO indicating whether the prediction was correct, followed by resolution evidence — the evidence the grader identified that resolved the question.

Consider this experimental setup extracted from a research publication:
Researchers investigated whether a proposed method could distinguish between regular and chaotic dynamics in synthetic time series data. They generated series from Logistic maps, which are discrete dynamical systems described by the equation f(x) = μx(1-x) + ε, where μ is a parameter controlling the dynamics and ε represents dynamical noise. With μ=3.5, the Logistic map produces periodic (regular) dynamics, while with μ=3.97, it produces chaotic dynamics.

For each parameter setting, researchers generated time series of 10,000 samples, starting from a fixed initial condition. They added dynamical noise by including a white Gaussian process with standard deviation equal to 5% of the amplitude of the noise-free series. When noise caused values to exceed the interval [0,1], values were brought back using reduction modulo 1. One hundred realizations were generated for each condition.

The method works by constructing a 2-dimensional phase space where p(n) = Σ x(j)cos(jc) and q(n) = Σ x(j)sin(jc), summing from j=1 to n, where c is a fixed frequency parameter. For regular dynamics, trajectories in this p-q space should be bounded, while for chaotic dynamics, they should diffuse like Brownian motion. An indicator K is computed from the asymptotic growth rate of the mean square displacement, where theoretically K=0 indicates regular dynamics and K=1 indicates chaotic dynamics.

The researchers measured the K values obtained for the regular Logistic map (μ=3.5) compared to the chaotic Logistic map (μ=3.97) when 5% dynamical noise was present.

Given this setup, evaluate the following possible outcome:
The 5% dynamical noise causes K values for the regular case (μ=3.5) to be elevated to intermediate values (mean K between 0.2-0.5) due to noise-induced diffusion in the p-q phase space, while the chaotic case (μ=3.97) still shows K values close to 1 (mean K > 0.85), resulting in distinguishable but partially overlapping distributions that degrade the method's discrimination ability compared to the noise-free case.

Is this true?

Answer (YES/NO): NO